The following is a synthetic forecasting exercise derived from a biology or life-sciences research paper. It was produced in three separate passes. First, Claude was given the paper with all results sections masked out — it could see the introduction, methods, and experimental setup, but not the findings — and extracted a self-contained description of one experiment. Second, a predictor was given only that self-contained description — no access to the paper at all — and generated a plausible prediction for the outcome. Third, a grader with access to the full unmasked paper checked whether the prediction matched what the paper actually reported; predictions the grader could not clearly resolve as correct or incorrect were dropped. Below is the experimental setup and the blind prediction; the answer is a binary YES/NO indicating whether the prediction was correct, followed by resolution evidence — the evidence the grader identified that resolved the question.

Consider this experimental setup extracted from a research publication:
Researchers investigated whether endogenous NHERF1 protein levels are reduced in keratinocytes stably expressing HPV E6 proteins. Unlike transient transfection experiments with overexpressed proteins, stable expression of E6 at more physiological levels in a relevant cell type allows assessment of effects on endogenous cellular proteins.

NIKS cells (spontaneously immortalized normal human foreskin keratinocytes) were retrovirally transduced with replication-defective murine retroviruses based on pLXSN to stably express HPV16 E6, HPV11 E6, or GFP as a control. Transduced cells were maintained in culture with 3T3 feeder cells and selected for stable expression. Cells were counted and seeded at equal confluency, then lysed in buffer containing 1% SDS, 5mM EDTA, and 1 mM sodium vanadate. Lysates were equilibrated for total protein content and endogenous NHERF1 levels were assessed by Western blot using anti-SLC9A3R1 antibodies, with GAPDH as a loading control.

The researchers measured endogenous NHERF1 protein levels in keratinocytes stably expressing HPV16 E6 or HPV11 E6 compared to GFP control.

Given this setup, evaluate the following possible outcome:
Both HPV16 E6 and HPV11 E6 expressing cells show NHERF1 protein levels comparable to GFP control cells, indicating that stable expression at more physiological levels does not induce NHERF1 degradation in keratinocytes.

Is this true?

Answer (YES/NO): NO